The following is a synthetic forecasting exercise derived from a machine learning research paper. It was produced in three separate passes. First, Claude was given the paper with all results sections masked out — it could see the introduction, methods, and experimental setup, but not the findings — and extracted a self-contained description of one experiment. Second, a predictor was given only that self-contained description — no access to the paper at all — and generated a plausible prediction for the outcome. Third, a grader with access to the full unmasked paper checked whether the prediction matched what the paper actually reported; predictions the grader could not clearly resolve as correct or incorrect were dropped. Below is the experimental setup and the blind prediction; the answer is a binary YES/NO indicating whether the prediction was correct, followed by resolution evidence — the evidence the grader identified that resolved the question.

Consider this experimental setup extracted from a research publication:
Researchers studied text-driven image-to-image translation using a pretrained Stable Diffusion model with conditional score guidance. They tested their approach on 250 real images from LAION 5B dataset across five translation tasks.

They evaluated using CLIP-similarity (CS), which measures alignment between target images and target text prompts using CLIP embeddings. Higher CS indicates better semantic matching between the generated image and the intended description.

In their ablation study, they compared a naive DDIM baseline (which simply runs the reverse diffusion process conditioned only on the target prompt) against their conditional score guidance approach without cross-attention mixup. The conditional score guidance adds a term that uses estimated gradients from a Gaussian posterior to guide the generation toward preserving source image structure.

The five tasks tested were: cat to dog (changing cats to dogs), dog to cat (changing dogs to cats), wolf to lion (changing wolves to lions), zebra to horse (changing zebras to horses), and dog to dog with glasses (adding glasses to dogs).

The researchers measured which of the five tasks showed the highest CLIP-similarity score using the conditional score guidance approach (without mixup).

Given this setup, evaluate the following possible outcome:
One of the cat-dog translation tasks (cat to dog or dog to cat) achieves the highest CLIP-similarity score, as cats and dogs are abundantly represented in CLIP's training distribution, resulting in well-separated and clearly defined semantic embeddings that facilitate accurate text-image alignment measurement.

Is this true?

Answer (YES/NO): NO